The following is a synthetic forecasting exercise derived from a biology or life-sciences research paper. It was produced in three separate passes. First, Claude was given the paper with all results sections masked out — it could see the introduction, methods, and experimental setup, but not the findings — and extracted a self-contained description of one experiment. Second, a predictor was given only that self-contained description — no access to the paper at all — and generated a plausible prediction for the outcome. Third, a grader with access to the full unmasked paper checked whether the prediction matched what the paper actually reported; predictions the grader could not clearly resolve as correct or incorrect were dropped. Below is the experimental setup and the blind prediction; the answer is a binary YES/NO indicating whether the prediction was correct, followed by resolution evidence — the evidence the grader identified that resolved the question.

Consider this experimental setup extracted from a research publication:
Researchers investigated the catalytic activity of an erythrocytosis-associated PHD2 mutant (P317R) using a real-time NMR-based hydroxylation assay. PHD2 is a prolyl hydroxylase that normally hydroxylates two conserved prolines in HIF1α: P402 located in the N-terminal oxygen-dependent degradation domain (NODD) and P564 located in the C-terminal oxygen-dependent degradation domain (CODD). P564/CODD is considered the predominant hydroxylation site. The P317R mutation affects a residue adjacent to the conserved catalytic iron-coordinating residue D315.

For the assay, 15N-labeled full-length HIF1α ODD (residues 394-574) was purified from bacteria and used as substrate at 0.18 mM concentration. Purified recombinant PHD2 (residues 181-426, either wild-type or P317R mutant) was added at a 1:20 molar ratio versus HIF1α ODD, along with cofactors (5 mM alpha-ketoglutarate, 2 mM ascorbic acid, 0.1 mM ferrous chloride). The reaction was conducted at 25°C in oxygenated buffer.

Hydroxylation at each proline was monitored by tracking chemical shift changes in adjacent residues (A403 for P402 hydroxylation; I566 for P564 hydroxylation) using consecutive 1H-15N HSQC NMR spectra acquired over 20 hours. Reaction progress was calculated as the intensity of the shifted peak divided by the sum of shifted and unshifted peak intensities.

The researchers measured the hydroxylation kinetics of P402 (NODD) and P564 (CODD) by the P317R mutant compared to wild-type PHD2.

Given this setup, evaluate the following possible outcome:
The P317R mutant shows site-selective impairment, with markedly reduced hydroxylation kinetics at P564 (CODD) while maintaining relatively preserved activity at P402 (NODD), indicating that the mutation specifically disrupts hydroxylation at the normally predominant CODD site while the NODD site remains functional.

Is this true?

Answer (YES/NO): NO